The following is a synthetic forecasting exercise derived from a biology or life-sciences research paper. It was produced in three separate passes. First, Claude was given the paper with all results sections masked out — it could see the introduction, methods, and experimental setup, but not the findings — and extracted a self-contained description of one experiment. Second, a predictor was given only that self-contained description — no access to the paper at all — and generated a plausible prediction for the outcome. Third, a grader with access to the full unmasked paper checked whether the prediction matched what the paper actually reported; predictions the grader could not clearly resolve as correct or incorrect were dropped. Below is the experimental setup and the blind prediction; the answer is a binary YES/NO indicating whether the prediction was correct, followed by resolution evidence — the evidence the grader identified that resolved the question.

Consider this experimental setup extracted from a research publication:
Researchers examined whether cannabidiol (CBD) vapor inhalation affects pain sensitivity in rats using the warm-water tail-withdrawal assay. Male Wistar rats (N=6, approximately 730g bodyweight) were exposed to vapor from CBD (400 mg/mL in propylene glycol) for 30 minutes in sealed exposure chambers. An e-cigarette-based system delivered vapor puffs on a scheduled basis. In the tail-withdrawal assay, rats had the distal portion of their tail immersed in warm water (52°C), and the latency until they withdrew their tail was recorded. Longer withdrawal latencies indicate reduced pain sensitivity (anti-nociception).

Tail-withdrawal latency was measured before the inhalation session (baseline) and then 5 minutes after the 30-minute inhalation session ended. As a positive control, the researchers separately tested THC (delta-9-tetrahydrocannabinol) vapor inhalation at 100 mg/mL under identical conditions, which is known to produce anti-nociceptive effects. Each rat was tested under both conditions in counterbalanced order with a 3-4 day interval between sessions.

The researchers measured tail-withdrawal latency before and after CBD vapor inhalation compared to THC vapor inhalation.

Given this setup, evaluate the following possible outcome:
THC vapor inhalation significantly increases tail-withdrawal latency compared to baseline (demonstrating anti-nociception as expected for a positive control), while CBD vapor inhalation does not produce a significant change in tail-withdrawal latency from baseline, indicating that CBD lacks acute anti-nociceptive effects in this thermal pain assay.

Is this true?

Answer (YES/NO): YES